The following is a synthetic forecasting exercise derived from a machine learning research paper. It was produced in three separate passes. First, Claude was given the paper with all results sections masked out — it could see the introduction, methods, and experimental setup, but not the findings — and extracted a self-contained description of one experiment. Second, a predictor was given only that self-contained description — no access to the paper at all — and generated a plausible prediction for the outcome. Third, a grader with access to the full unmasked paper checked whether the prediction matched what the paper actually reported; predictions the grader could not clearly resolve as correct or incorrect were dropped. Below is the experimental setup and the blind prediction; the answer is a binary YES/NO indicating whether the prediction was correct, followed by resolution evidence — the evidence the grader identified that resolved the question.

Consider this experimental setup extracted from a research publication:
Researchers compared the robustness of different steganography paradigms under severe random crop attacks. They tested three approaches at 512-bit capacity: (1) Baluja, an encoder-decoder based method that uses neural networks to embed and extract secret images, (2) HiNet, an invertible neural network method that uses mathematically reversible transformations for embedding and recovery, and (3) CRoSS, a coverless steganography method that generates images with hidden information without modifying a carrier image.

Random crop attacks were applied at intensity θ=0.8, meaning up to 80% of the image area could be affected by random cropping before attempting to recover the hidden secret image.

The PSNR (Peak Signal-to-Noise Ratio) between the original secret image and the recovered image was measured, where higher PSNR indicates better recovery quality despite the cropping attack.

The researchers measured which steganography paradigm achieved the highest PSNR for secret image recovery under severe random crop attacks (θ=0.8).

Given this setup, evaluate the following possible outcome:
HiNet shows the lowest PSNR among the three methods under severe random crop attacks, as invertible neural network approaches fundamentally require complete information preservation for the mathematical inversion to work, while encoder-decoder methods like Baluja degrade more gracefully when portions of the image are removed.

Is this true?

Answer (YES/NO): NO